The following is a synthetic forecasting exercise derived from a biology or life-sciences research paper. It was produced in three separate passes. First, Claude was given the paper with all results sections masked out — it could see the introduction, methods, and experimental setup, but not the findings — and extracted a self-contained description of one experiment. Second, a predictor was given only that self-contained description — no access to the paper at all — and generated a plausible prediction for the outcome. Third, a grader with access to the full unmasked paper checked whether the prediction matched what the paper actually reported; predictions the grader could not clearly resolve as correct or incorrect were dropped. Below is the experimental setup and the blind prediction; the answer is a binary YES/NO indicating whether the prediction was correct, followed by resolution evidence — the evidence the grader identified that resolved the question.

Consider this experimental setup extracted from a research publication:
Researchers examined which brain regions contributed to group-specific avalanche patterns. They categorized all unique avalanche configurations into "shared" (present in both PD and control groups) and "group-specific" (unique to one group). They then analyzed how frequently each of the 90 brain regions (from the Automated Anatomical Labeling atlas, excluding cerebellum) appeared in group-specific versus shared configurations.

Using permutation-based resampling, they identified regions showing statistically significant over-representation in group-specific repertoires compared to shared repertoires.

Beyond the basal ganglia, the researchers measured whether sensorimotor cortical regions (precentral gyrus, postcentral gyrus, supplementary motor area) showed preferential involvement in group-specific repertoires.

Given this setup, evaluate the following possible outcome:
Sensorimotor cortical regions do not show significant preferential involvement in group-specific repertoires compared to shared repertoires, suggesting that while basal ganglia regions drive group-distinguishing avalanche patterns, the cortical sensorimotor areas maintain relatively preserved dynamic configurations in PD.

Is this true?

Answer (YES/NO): YES